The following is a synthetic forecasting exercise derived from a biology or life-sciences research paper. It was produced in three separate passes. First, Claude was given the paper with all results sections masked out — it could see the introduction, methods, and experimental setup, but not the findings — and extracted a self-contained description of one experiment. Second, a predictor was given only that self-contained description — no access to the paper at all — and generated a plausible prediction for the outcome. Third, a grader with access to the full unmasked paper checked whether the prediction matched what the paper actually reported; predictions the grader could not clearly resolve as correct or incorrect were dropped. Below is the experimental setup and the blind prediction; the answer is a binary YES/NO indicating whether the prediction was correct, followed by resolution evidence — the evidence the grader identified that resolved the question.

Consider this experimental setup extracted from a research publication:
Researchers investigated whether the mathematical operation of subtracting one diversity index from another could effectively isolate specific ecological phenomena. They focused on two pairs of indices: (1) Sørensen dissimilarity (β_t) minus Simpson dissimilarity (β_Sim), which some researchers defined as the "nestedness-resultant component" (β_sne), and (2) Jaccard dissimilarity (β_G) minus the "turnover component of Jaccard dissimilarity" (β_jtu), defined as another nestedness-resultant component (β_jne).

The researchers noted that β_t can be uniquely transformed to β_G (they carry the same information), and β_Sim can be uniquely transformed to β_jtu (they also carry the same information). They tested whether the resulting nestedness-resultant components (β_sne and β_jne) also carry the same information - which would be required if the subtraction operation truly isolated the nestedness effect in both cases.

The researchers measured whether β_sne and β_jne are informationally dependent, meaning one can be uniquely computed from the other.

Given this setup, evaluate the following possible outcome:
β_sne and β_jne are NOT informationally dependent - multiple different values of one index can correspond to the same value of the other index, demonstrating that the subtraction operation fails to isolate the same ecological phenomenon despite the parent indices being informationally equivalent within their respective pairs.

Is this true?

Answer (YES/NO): YES